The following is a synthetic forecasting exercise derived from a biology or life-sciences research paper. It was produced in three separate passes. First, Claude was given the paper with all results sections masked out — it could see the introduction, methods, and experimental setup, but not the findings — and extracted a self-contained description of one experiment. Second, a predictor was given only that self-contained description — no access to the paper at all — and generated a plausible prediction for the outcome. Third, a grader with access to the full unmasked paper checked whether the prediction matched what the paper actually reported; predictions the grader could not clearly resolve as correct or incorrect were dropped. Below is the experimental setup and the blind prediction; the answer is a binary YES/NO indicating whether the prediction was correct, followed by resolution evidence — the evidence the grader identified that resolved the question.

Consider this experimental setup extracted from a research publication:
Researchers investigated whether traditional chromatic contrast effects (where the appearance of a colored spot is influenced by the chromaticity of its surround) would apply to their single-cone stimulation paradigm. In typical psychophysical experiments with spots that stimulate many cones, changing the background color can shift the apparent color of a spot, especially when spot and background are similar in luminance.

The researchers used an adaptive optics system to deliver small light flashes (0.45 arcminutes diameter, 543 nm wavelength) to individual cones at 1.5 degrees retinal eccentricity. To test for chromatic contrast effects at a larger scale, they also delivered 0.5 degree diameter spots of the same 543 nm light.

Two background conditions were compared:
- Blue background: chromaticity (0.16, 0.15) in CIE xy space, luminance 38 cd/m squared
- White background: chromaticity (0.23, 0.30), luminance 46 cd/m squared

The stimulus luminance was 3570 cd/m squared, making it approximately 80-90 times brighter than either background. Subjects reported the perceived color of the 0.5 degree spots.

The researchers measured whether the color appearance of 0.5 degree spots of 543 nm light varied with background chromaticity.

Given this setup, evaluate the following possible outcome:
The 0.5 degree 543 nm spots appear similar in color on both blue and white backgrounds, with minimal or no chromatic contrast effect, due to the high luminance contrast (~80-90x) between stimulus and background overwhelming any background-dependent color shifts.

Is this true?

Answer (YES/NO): YES